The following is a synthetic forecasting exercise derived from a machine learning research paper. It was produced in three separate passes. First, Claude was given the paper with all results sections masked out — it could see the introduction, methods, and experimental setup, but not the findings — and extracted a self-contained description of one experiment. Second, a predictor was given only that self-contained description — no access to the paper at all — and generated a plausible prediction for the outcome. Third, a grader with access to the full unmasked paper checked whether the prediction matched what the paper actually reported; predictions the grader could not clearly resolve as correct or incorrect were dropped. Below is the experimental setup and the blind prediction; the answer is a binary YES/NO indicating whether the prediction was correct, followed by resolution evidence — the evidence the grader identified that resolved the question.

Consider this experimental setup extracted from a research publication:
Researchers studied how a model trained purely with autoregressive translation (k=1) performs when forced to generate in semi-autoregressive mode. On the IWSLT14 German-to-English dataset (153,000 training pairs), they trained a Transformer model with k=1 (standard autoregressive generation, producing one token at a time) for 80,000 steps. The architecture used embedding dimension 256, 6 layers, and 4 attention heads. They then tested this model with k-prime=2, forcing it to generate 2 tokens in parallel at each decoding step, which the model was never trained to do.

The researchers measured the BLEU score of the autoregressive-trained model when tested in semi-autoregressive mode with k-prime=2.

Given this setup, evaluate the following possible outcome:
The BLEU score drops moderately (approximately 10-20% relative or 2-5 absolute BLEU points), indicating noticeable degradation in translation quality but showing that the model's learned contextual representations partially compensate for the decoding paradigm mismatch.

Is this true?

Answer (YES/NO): NO